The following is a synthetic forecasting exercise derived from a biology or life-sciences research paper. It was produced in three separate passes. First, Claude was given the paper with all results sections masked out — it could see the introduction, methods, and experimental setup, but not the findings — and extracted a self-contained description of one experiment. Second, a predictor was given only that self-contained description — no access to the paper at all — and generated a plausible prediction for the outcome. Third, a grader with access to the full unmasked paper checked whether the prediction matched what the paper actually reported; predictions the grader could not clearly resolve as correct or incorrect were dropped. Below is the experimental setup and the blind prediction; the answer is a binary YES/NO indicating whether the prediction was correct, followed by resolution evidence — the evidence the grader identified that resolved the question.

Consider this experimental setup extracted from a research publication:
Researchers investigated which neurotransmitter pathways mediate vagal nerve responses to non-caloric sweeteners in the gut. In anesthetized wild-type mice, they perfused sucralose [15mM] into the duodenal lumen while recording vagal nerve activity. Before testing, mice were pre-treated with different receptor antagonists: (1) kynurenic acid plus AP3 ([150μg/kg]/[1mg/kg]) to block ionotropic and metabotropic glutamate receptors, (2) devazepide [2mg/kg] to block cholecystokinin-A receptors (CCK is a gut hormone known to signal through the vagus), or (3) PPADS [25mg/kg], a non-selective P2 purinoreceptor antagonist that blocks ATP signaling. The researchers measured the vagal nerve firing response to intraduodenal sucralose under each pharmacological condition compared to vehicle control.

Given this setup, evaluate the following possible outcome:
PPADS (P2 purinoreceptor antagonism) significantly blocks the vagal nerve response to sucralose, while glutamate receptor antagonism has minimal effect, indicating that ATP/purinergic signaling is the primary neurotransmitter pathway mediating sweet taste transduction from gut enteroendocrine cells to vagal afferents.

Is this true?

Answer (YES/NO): YES